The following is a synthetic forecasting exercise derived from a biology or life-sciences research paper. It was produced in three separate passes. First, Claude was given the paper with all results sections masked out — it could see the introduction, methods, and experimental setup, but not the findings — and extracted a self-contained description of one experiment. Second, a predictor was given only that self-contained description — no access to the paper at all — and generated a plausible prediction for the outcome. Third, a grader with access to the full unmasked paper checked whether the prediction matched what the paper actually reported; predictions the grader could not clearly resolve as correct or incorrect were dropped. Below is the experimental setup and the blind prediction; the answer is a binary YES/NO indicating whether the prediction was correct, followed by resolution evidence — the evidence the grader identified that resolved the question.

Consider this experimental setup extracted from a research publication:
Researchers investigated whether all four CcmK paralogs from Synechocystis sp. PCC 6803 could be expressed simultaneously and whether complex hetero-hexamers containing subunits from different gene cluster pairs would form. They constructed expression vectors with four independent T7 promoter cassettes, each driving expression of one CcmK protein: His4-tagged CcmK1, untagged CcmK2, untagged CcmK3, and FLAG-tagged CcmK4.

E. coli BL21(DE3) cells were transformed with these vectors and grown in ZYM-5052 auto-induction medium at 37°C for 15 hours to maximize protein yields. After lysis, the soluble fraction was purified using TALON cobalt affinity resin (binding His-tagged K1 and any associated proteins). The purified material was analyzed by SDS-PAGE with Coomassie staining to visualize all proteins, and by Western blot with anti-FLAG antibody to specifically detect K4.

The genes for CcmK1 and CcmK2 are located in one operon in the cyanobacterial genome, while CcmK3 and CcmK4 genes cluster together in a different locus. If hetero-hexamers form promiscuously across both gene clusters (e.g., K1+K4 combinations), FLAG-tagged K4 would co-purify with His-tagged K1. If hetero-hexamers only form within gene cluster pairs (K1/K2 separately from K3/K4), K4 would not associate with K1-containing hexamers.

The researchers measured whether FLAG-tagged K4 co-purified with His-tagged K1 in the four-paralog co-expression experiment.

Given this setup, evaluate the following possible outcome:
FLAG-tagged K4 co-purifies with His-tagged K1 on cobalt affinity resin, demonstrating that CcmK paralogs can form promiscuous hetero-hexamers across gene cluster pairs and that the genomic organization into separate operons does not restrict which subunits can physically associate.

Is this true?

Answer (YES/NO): NO